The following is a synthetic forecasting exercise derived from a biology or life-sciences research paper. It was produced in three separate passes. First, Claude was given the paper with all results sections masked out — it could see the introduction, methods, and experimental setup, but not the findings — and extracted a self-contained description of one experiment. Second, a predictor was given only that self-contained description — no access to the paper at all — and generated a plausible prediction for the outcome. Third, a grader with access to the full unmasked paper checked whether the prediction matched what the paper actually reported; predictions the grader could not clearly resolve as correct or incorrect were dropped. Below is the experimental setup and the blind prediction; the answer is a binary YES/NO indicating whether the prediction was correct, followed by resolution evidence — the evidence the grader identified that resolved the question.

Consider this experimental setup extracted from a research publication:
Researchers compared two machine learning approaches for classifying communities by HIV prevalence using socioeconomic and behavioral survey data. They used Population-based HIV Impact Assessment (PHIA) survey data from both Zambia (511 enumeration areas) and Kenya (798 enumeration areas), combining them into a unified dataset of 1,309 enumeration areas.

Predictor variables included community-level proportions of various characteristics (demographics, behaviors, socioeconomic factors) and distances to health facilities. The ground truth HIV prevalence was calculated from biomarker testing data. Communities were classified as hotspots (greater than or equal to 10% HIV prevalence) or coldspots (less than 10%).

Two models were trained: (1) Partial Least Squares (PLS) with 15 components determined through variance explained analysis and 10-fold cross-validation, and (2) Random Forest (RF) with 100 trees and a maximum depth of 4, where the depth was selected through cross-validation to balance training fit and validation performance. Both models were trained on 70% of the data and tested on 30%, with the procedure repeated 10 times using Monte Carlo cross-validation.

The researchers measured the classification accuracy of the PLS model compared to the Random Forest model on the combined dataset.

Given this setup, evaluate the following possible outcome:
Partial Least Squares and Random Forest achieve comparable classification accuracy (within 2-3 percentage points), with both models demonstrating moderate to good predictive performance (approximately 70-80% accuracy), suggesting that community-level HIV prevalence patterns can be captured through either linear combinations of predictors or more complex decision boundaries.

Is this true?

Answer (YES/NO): YES